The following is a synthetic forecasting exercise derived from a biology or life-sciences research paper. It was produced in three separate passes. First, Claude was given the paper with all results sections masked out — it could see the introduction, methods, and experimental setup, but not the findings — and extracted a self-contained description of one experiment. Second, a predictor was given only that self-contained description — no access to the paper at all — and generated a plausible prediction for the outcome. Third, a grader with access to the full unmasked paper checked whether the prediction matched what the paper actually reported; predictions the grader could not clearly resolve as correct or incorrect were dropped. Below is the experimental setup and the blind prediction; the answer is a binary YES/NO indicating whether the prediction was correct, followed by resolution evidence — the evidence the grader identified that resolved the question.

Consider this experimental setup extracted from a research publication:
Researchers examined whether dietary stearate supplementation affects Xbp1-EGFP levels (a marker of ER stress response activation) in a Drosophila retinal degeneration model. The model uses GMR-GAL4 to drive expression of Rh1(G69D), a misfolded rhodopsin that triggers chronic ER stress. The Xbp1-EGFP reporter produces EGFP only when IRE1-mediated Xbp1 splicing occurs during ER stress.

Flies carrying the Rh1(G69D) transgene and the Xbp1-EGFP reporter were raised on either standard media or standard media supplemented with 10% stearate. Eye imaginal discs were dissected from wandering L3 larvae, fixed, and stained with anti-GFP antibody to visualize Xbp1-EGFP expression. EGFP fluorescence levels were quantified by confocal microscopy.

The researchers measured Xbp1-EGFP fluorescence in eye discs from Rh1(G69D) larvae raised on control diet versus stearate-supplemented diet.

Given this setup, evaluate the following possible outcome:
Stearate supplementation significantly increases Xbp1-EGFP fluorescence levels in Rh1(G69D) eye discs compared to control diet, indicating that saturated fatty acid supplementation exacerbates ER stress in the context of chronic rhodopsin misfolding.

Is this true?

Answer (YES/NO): NO